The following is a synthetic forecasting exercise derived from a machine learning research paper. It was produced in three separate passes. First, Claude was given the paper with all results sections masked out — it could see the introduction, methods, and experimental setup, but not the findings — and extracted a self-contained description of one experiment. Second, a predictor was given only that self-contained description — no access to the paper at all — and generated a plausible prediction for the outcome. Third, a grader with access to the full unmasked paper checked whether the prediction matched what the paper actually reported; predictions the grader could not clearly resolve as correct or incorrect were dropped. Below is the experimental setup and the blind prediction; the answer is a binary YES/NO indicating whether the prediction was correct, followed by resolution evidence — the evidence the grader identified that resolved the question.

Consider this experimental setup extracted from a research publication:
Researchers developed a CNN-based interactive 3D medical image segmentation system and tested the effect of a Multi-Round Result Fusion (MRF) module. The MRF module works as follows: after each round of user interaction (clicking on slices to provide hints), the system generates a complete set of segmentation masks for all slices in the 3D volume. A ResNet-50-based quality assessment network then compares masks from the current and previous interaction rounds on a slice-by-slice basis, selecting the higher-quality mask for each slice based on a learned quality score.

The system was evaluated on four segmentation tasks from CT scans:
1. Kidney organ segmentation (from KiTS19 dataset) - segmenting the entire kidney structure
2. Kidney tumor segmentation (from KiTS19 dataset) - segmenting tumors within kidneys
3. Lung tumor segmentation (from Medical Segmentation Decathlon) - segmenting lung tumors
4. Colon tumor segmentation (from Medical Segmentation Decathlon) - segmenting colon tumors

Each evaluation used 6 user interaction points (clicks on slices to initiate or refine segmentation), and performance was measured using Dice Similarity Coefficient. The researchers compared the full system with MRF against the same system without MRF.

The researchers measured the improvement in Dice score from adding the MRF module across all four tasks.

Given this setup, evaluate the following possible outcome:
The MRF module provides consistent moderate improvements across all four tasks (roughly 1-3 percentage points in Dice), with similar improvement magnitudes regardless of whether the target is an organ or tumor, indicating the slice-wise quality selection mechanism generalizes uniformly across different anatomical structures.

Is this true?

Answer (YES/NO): NO